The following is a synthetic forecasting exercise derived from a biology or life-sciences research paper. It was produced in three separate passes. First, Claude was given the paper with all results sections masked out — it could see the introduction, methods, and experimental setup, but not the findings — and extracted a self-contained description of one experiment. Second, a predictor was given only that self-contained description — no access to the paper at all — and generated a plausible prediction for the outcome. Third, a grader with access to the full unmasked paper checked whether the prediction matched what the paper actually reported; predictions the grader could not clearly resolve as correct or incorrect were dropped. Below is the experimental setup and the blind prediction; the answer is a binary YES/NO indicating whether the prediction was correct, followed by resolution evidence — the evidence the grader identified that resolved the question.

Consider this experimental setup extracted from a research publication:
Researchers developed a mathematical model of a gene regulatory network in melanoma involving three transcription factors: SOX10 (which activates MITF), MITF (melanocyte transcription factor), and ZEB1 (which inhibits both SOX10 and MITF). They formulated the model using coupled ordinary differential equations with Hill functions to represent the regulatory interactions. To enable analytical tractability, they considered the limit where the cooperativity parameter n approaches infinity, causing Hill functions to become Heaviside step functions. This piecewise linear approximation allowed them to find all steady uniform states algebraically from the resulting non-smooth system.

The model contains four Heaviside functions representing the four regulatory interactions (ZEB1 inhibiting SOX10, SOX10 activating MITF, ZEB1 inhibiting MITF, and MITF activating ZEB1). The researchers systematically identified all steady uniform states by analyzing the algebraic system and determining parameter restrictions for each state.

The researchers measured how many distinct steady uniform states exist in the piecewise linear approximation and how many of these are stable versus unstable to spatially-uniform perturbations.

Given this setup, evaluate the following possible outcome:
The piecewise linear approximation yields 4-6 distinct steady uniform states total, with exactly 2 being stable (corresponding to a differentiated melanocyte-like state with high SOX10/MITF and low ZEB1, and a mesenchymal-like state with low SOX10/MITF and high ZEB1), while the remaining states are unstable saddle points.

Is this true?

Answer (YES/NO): NO